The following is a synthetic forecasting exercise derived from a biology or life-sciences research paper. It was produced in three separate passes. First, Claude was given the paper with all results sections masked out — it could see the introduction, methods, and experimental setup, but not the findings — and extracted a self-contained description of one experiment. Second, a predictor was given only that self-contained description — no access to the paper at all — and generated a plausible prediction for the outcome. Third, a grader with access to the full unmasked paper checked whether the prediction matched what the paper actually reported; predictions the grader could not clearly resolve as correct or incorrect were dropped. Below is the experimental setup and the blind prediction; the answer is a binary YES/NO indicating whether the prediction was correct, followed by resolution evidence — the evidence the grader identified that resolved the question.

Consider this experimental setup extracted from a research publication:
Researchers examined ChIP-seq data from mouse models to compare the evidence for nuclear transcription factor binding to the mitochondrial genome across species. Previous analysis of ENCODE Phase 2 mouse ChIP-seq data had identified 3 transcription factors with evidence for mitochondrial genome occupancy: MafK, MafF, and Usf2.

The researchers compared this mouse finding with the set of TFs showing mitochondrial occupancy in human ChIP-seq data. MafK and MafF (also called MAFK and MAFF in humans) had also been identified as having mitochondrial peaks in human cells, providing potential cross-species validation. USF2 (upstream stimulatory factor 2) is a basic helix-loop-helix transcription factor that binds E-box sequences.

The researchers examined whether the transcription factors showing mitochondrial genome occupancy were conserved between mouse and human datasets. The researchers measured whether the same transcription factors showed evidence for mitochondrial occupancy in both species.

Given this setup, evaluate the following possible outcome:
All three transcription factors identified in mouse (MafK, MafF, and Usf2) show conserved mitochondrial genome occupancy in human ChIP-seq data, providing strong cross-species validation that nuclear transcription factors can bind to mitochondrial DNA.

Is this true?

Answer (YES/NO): NO